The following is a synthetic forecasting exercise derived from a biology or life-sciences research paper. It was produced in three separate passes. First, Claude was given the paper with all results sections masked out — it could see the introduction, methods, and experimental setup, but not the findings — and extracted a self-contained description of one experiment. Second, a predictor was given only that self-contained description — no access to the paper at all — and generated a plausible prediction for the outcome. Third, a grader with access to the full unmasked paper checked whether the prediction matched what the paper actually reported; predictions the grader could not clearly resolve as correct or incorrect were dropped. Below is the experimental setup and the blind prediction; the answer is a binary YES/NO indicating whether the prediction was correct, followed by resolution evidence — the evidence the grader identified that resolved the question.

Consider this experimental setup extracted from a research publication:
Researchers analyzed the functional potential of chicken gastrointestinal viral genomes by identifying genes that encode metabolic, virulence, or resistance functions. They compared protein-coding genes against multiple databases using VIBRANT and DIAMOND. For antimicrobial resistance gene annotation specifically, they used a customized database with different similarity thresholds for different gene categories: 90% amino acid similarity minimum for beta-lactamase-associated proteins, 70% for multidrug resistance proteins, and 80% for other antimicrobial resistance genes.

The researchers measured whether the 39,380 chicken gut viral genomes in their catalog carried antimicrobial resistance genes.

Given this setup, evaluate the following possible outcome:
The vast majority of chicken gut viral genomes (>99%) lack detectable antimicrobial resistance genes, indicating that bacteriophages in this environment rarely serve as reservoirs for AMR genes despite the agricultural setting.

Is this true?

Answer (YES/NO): YES